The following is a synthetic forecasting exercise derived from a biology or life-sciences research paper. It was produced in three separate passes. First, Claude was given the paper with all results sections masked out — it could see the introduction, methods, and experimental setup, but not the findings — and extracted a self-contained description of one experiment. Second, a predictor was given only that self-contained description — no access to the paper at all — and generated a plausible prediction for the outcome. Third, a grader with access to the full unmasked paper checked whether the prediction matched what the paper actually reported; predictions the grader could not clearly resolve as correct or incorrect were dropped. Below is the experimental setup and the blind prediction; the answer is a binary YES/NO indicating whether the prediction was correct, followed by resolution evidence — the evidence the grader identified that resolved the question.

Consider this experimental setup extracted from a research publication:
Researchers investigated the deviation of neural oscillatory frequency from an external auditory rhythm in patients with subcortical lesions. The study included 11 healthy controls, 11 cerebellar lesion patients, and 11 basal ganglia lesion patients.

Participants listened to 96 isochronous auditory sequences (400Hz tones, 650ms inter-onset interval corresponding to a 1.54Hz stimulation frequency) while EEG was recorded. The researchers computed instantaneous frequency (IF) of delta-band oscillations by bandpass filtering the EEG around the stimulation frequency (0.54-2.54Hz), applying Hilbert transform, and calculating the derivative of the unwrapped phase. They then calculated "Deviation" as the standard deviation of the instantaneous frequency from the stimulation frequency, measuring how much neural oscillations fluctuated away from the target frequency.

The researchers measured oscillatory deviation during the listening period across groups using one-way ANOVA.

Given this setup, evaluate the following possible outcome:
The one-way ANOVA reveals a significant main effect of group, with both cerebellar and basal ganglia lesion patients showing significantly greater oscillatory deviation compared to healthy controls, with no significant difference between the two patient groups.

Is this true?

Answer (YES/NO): NO